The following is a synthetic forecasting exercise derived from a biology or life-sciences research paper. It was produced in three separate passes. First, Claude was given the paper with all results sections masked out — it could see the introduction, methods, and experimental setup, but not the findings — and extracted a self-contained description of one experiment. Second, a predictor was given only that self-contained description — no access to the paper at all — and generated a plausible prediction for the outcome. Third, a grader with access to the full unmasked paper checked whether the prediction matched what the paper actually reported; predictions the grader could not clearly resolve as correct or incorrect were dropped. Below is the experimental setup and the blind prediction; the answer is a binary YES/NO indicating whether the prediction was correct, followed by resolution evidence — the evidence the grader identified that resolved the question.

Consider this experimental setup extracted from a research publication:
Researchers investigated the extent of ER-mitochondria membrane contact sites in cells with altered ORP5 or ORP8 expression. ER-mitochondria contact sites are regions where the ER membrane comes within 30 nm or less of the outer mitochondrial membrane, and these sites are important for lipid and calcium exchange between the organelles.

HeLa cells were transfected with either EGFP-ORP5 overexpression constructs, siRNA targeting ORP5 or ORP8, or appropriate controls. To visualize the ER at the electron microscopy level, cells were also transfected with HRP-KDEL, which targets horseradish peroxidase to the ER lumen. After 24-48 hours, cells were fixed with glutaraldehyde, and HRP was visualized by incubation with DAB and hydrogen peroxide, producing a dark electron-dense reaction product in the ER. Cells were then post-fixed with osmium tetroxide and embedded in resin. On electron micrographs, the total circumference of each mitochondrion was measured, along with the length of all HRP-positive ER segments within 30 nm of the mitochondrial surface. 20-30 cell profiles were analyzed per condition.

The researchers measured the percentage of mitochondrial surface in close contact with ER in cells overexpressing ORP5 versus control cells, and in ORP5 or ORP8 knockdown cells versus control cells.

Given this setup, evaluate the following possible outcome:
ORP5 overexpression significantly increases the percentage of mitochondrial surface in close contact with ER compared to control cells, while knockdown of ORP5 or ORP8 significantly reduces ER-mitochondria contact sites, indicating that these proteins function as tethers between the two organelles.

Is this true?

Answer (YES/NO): NO